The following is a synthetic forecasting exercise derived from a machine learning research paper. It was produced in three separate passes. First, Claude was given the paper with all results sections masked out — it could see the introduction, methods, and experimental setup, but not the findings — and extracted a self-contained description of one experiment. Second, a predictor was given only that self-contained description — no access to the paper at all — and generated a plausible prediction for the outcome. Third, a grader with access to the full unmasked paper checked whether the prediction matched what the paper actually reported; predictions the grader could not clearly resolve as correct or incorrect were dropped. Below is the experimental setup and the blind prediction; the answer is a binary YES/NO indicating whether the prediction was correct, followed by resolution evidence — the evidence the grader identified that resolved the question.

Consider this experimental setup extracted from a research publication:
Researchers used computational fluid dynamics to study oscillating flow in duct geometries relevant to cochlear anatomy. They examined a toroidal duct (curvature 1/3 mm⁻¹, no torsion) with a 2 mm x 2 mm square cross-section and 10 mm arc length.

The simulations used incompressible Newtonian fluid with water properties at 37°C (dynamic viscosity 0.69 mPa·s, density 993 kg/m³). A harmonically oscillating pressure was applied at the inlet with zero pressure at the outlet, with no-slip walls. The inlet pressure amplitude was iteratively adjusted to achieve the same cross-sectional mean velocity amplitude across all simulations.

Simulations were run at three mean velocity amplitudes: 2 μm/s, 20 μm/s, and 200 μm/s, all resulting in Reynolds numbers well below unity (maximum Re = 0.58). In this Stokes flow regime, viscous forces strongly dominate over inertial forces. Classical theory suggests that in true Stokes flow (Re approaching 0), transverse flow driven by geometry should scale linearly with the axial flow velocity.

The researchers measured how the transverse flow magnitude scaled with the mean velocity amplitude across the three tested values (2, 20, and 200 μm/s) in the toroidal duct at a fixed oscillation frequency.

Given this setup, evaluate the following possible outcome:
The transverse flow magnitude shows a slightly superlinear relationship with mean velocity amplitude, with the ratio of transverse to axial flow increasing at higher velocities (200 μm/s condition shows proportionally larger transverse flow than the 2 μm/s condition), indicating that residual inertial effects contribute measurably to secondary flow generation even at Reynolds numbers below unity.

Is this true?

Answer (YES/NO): NO